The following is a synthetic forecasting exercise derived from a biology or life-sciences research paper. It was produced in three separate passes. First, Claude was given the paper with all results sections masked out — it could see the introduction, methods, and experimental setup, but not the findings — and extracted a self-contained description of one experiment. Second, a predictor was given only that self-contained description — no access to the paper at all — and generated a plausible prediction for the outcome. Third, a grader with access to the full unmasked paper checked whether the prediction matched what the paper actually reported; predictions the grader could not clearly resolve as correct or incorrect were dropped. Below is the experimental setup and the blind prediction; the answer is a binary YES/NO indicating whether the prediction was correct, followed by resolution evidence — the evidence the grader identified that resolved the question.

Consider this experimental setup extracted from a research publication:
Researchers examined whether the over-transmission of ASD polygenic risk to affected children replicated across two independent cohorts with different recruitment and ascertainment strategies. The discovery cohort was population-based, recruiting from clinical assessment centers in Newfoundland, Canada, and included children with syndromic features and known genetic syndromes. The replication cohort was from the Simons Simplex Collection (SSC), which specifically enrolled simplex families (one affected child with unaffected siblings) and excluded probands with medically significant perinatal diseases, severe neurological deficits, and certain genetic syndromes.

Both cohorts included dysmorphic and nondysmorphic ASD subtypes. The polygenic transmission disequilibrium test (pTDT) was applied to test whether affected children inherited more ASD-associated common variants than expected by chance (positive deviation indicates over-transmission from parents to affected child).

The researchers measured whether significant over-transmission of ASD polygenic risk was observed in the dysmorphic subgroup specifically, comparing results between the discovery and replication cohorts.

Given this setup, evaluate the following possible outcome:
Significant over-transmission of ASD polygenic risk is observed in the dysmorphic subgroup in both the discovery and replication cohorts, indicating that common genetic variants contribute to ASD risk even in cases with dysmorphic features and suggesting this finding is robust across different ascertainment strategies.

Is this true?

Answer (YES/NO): NO